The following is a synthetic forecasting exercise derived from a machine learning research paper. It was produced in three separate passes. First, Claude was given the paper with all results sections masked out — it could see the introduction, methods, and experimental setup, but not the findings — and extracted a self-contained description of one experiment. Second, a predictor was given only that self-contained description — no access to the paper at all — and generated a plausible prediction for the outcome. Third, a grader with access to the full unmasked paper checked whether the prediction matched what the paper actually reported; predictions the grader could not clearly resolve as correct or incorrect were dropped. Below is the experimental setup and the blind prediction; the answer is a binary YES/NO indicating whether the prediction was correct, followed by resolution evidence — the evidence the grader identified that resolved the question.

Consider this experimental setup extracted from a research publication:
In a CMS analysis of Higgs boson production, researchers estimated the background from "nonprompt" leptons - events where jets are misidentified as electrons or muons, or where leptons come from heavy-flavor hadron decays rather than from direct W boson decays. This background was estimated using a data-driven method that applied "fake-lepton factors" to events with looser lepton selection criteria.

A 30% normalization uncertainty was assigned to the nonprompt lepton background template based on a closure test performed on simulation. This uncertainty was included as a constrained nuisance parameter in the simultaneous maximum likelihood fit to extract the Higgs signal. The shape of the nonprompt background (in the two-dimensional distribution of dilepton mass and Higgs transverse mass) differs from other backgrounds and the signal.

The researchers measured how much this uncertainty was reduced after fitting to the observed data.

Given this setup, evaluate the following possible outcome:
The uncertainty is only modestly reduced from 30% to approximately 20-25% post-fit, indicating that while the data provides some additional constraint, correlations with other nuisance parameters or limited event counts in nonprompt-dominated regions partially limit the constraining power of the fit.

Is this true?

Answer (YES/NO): NO